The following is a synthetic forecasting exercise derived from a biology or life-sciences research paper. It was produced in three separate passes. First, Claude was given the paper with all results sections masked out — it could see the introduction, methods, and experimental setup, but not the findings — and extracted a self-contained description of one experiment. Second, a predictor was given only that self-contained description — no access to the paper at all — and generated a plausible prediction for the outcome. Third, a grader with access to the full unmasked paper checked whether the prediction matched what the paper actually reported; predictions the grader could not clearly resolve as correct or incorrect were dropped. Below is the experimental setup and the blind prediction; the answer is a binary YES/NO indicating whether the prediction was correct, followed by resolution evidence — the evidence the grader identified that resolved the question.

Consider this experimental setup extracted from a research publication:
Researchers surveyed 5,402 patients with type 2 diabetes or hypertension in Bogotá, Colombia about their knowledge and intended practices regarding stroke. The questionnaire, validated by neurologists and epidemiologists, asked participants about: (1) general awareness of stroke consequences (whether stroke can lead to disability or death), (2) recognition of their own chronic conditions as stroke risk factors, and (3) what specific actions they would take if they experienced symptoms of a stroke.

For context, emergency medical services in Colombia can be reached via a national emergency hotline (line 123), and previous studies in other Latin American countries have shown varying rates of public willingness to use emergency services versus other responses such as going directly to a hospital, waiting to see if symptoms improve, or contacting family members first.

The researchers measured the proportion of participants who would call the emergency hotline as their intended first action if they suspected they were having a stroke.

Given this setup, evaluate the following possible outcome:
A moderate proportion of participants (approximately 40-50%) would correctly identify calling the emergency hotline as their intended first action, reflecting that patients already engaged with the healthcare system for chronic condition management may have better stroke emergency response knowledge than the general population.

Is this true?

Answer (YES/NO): NO